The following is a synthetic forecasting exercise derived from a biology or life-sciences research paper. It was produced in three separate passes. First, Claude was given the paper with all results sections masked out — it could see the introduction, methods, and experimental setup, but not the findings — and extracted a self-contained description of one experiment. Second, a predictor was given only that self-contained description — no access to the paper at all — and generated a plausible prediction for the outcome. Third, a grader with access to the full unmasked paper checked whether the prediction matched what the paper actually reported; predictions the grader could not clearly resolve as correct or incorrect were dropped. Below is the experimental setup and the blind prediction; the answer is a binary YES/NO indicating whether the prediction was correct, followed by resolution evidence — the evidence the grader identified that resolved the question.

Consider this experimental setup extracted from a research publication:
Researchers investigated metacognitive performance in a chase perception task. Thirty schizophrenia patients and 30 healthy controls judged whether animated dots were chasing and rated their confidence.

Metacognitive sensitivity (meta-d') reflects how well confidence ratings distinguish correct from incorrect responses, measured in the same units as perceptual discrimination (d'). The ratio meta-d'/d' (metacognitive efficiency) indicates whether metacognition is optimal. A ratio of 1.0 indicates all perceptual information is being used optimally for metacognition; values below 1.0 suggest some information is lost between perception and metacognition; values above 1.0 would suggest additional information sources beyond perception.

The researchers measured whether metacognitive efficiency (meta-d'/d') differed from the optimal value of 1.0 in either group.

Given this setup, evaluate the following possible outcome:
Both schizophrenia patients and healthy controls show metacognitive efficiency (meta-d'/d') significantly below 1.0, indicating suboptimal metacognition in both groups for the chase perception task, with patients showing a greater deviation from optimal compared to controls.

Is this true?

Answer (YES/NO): NO